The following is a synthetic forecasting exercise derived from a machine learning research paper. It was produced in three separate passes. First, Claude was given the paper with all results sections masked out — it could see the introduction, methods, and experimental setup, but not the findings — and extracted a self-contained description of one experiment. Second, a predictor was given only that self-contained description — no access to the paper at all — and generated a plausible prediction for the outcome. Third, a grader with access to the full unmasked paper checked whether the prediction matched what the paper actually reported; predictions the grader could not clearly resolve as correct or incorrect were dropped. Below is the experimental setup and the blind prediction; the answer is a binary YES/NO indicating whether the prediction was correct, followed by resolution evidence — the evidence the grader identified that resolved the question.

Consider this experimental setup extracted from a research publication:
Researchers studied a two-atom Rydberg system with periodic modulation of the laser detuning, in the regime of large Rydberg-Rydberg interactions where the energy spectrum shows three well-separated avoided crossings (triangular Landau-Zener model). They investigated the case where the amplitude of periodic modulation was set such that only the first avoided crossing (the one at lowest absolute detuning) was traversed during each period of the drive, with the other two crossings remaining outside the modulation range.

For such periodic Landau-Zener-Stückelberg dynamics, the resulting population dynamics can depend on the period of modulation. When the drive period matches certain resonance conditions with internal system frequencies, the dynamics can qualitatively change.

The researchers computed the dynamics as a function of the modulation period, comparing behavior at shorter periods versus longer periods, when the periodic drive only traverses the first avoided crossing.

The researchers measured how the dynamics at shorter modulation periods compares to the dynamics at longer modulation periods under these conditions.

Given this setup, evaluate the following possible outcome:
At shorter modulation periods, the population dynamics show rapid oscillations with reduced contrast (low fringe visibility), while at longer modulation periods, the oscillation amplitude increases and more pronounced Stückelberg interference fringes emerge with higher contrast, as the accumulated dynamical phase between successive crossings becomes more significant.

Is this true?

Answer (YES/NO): NO